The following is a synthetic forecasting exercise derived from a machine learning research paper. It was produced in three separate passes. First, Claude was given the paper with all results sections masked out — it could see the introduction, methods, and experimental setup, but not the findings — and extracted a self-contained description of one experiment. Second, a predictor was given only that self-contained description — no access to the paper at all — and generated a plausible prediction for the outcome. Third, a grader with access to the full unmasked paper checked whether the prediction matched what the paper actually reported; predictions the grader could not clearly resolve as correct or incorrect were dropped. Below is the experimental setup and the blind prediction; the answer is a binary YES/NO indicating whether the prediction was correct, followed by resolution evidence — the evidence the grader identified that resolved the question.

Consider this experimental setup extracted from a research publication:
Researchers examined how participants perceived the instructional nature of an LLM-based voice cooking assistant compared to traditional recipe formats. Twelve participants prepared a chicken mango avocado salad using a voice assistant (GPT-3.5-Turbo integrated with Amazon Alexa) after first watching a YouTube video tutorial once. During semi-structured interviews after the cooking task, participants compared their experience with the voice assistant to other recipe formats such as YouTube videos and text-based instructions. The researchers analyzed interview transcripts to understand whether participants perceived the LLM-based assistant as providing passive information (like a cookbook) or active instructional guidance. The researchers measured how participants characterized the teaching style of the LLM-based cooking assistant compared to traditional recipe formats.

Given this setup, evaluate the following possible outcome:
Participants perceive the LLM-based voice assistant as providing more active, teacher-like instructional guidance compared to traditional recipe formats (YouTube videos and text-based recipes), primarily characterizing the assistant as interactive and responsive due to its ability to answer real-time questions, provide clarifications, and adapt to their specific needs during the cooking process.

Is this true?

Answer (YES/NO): YES